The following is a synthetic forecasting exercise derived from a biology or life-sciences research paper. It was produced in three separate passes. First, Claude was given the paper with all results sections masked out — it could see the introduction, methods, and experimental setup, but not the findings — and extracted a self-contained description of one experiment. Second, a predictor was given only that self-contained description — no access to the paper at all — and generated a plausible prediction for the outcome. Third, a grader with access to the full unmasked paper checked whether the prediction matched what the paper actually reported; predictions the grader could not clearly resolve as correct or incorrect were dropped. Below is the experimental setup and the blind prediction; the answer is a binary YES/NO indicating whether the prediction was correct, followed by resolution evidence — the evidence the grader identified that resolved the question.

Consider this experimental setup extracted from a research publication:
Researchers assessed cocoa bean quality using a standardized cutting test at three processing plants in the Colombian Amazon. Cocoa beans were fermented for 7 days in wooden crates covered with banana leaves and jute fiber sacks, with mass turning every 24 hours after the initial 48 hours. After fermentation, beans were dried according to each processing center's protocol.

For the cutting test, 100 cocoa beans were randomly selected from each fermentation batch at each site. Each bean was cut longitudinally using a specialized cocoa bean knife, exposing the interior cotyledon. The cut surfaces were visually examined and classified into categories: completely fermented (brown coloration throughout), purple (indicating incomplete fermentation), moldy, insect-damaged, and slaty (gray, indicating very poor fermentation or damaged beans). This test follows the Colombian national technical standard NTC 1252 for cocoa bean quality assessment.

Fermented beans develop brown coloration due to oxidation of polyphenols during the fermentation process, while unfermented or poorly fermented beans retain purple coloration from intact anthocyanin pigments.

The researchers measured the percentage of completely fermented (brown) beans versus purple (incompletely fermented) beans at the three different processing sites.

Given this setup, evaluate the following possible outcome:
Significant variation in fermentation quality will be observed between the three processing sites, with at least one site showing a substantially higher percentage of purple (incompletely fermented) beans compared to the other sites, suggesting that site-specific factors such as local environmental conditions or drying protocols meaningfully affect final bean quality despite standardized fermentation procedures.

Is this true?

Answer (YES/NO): YES